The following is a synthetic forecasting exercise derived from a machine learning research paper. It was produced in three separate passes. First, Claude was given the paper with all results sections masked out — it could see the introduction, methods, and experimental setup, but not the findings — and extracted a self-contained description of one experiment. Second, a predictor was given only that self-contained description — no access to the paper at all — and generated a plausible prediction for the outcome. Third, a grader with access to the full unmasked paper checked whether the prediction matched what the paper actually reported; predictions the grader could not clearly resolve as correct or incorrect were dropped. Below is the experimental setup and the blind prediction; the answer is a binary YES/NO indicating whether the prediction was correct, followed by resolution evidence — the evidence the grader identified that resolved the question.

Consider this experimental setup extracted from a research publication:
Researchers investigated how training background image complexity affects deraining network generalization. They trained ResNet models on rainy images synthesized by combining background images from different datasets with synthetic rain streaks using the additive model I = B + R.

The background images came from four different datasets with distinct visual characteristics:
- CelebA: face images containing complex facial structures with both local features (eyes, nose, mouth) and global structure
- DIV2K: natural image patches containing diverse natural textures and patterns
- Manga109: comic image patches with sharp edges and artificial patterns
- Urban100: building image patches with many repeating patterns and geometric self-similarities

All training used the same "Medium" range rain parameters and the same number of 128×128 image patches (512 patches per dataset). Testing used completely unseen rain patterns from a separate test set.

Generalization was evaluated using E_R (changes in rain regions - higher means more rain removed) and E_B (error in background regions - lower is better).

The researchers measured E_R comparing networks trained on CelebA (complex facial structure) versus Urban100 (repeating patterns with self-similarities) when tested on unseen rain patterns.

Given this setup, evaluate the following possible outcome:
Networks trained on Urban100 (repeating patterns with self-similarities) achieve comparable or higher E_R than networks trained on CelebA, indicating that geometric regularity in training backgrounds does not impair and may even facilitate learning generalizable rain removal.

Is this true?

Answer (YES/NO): YES